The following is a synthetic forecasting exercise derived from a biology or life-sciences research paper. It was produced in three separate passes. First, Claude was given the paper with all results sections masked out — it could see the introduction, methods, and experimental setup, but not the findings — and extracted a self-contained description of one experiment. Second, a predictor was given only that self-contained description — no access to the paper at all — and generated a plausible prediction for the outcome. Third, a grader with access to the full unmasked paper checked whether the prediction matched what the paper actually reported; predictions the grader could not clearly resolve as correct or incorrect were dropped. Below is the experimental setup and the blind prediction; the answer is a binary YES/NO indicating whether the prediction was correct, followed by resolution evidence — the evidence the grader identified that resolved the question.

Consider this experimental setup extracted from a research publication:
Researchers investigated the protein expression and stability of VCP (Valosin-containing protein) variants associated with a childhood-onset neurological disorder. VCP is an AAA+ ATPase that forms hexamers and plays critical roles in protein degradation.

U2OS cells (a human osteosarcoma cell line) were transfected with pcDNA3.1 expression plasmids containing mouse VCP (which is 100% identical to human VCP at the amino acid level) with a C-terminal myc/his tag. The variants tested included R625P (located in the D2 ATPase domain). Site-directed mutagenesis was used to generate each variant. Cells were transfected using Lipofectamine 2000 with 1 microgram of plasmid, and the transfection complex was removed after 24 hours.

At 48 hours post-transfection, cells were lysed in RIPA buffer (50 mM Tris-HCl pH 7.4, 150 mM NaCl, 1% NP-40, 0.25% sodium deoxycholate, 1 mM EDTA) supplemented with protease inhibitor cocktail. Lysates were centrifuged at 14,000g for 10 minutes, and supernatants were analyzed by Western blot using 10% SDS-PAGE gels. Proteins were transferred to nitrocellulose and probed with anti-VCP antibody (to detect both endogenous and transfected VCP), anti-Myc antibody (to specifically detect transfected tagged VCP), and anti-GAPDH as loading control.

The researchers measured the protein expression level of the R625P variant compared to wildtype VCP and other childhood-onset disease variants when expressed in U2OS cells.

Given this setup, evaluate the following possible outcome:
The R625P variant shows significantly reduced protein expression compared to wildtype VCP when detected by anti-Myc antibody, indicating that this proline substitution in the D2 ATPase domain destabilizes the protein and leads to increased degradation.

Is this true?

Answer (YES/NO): YES